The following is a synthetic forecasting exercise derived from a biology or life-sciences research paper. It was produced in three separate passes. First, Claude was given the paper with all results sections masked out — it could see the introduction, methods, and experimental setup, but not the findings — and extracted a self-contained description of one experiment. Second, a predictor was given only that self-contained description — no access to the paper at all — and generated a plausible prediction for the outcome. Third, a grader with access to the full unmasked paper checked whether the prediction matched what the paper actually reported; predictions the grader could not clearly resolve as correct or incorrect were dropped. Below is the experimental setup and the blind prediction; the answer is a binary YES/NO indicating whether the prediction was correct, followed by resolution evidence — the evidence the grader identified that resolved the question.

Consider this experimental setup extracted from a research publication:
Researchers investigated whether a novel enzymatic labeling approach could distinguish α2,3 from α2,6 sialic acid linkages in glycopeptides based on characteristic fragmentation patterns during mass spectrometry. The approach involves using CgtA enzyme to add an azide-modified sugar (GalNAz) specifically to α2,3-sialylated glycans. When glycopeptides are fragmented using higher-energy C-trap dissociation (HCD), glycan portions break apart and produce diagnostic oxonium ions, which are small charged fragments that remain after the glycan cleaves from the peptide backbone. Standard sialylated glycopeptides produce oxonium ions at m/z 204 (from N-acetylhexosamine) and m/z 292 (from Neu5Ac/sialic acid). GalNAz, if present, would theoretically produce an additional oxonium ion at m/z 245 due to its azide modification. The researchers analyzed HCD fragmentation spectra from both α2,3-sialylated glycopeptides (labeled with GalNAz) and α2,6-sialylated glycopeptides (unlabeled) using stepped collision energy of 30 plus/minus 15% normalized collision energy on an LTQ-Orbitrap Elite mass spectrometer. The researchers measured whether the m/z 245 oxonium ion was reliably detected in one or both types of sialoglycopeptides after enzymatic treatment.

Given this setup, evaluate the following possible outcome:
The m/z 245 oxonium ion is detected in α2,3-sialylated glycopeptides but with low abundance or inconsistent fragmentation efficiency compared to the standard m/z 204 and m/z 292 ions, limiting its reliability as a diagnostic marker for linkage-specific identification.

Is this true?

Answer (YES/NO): NO